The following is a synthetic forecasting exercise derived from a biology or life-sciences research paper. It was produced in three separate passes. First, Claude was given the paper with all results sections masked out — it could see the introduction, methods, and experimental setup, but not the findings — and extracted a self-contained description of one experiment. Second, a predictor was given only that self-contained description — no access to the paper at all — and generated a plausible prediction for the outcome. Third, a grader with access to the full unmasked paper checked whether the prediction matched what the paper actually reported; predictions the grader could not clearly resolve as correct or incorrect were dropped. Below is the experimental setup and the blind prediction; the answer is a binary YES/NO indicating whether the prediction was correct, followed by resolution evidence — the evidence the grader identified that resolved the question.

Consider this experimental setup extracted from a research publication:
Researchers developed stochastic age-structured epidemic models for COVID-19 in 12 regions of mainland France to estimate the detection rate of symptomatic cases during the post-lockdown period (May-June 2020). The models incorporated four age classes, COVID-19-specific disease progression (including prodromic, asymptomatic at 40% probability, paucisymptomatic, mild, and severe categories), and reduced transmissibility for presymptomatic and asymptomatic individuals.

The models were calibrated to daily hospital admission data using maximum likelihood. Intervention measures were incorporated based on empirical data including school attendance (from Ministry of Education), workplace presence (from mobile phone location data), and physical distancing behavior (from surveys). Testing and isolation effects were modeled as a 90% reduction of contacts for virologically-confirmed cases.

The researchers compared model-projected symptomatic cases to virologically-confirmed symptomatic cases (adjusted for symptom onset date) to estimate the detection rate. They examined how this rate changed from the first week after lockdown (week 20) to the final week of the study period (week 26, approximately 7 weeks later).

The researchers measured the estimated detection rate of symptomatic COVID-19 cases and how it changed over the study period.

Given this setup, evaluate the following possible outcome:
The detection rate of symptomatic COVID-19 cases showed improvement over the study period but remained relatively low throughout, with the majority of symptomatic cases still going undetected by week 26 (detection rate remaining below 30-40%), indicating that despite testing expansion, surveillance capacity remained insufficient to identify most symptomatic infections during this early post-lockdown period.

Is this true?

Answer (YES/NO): YES